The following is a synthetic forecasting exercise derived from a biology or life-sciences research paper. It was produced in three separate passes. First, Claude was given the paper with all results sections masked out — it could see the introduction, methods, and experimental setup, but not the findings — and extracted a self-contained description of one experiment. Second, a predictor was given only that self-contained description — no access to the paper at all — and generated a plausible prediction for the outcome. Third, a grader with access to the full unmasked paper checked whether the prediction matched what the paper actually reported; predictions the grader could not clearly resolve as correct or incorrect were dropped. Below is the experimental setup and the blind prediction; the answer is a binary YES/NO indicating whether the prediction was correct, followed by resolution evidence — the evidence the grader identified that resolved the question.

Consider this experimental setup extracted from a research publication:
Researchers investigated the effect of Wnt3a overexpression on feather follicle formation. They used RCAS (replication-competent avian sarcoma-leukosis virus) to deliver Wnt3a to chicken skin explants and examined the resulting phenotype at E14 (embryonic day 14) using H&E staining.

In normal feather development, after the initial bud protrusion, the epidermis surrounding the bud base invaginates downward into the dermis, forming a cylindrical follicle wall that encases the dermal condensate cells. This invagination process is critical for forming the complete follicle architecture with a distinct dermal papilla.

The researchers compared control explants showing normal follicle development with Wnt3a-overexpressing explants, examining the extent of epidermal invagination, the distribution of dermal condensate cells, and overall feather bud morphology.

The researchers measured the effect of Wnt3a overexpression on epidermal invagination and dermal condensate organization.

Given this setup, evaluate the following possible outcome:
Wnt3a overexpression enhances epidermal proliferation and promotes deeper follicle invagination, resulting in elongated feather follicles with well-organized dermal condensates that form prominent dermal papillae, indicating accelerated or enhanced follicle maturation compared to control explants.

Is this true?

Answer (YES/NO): NO